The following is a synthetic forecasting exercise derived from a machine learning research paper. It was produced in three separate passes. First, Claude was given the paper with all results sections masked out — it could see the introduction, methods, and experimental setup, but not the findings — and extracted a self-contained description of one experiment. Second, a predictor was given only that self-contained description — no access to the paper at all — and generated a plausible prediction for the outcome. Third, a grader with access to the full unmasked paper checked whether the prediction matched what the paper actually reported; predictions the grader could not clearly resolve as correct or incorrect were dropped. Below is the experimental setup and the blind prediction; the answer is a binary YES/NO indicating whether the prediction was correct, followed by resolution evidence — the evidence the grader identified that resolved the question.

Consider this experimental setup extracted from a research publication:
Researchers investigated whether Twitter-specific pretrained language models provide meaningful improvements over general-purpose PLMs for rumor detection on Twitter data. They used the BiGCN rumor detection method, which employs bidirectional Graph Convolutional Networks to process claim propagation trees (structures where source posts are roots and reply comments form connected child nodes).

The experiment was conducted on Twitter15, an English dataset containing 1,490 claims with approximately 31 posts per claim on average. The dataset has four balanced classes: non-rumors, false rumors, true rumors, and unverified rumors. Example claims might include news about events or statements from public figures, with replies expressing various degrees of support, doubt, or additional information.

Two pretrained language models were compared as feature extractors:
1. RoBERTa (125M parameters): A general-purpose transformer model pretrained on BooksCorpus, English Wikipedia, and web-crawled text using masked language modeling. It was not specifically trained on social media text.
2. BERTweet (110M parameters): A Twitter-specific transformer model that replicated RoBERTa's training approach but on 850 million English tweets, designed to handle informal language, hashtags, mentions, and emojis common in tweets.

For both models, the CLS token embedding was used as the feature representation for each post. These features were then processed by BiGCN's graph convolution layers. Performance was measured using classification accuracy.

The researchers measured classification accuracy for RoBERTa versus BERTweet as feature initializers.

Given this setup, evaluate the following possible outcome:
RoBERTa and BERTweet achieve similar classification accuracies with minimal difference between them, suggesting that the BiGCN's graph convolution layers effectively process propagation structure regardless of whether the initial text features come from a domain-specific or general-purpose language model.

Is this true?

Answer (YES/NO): NO